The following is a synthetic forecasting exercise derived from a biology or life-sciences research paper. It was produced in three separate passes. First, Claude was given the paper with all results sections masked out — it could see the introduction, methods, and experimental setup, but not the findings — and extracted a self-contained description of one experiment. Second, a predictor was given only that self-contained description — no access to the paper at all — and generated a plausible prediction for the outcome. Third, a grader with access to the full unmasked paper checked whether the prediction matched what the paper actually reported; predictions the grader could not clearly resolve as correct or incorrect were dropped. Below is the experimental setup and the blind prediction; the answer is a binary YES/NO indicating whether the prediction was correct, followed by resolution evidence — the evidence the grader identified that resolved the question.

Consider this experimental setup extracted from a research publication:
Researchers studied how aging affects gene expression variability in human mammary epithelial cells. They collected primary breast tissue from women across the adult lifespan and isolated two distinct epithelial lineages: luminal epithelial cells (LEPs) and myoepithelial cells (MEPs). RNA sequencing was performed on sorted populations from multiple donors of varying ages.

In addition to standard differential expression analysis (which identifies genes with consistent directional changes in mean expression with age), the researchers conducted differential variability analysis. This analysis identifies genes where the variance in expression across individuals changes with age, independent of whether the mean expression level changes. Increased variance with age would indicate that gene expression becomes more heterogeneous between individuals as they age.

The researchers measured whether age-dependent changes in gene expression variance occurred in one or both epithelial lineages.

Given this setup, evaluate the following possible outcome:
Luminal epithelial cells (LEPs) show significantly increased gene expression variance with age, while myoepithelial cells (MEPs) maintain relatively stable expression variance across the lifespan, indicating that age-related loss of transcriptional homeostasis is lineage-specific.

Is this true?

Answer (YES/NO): NO